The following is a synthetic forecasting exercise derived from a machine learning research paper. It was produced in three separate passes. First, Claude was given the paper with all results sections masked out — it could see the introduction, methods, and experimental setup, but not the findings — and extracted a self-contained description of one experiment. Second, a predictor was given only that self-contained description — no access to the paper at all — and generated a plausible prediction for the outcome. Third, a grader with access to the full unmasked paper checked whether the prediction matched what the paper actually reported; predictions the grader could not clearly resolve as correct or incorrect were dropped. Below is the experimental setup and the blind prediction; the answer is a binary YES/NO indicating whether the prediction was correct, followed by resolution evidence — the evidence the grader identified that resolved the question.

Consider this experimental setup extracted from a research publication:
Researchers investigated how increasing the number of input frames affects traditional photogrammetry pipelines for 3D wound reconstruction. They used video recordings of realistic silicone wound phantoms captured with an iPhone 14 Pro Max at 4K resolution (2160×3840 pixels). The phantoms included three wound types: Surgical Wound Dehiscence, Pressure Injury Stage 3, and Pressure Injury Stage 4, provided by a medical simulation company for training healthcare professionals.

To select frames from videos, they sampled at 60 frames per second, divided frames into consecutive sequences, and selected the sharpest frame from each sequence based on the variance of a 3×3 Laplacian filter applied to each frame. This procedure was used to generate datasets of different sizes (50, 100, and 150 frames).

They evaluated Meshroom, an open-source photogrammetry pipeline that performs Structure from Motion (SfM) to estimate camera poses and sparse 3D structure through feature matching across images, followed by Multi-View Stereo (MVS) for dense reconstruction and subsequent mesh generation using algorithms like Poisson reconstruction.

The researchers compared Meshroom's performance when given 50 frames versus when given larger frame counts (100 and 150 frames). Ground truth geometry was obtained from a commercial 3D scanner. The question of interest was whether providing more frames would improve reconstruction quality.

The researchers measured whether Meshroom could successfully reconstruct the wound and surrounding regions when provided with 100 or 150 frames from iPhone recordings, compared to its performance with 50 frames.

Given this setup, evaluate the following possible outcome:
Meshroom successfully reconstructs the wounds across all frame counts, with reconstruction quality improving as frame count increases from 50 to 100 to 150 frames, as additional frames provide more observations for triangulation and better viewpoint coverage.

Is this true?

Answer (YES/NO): NO